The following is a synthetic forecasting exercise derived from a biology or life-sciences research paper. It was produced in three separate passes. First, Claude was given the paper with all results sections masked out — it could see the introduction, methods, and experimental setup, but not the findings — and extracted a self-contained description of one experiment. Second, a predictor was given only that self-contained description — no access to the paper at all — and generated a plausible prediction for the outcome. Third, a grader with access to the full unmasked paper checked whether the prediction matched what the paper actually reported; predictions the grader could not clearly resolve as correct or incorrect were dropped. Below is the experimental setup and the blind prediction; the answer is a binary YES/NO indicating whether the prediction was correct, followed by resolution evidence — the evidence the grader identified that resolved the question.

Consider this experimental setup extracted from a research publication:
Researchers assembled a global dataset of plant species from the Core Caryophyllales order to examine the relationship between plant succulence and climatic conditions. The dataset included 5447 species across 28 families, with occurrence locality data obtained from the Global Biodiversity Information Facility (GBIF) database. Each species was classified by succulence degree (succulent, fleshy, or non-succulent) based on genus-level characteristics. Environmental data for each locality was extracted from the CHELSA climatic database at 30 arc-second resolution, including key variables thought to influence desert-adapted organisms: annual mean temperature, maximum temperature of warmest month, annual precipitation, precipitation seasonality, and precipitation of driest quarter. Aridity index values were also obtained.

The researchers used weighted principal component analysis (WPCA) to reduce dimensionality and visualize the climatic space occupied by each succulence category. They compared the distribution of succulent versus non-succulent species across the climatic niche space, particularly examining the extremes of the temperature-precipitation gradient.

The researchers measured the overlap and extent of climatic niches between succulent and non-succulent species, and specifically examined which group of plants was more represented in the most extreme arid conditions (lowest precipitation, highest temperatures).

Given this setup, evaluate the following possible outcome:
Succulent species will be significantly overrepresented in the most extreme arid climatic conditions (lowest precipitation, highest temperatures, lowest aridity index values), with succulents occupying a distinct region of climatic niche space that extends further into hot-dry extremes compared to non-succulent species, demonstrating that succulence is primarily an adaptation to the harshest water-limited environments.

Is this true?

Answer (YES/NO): NO